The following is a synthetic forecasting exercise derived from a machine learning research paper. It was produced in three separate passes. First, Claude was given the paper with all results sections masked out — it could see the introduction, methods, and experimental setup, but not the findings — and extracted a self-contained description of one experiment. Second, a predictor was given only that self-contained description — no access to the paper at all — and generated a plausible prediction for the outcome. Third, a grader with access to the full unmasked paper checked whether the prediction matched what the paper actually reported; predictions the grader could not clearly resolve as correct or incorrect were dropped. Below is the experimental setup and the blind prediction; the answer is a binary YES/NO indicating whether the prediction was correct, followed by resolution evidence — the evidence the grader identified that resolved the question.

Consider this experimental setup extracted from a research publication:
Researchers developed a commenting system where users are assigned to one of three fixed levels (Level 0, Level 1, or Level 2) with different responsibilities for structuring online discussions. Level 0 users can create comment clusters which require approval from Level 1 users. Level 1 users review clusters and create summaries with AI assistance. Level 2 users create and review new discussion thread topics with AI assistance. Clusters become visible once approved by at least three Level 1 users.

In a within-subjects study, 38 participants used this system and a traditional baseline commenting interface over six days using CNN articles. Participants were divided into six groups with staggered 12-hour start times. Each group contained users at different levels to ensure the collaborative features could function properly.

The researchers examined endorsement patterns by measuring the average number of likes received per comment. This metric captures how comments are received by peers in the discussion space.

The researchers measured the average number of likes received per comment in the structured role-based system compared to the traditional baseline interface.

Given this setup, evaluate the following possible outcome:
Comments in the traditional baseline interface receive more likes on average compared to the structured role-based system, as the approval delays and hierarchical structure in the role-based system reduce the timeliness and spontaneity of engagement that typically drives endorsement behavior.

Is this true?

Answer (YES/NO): NO